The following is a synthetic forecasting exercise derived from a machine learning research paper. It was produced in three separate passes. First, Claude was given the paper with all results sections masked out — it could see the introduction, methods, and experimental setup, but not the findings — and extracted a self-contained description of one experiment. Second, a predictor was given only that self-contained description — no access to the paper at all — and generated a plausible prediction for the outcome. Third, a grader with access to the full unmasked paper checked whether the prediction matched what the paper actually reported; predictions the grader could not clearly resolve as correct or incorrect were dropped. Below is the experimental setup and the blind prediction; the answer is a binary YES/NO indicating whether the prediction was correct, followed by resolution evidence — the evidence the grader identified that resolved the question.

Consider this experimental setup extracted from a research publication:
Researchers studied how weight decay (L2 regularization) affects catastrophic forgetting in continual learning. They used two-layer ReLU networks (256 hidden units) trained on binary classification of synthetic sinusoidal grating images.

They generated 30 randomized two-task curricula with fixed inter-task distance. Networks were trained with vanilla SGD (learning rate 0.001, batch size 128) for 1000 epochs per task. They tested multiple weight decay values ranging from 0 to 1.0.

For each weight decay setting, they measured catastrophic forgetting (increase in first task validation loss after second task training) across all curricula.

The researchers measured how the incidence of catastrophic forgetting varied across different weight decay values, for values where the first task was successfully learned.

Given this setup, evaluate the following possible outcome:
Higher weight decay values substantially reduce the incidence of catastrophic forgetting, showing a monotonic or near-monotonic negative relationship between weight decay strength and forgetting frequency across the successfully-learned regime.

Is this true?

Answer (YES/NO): NO